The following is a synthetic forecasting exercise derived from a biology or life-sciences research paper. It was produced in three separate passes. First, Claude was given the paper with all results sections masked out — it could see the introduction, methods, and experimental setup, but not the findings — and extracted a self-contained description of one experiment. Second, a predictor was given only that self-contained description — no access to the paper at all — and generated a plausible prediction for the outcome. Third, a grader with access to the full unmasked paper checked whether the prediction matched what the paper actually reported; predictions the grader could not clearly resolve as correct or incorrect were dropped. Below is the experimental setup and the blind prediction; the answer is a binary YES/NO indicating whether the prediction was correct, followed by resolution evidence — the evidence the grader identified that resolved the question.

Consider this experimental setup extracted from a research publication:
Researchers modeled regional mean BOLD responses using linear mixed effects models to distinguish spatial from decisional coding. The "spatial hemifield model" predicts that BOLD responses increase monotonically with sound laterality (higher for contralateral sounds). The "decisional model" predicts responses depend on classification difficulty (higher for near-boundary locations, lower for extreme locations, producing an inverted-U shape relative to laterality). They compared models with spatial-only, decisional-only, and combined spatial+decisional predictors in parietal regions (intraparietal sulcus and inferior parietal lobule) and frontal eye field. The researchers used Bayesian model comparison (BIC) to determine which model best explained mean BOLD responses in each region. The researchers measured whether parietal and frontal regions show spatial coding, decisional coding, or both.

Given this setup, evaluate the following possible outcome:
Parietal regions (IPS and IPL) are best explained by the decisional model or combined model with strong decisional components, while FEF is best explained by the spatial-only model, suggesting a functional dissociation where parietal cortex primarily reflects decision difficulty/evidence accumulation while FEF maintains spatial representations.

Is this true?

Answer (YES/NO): NO